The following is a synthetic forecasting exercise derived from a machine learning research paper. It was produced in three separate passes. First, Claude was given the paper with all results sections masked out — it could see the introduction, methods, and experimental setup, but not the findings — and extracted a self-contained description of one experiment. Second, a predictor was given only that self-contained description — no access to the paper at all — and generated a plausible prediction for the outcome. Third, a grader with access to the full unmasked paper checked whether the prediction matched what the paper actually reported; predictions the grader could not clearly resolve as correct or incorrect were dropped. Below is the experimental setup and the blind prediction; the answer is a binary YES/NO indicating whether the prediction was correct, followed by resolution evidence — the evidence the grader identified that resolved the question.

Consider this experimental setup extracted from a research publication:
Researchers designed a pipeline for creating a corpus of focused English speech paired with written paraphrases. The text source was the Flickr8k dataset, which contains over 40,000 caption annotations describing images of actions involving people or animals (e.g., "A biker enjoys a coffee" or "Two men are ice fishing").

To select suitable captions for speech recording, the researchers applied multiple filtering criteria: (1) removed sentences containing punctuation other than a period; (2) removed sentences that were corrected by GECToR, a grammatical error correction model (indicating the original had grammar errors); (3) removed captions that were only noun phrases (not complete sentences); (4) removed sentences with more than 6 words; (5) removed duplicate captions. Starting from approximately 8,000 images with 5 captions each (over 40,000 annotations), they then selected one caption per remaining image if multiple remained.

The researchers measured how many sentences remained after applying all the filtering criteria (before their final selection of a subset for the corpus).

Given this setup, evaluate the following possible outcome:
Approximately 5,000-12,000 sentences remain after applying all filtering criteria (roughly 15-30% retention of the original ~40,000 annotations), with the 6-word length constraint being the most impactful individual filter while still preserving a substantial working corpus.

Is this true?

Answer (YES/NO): NO